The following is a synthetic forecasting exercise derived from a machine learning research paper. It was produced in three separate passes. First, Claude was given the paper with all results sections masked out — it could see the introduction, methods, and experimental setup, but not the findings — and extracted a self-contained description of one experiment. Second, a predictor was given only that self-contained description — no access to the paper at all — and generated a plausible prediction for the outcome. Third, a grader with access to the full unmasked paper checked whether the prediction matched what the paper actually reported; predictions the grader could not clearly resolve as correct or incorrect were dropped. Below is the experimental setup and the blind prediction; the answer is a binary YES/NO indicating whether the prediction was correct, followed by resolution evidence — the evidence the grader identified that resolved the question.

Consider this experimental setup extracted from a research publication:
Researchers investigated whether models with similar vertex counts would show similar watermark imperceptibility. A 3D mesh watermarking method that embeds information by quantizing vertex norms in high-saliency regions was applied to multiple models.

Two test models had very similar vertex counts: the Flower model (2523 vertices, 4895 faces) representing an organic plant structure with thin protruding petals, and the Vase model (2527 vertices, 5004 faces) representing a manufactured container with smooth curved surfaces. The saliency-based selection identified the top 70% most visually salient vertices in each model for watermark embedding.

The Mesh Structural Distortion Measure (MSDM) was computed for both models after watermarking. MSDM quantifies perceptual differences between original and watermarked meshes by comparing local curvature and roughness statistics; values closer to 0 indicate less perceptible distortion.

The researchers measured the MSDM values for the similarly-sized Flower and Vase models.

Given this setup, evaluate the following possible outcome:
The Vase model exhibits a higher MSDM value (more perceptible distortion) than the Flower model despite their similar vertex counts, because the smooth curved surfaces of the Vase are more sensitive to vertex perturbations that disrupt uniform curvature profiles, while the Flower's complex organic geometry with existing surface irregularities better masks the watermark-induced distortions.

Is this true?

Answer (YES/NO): YES